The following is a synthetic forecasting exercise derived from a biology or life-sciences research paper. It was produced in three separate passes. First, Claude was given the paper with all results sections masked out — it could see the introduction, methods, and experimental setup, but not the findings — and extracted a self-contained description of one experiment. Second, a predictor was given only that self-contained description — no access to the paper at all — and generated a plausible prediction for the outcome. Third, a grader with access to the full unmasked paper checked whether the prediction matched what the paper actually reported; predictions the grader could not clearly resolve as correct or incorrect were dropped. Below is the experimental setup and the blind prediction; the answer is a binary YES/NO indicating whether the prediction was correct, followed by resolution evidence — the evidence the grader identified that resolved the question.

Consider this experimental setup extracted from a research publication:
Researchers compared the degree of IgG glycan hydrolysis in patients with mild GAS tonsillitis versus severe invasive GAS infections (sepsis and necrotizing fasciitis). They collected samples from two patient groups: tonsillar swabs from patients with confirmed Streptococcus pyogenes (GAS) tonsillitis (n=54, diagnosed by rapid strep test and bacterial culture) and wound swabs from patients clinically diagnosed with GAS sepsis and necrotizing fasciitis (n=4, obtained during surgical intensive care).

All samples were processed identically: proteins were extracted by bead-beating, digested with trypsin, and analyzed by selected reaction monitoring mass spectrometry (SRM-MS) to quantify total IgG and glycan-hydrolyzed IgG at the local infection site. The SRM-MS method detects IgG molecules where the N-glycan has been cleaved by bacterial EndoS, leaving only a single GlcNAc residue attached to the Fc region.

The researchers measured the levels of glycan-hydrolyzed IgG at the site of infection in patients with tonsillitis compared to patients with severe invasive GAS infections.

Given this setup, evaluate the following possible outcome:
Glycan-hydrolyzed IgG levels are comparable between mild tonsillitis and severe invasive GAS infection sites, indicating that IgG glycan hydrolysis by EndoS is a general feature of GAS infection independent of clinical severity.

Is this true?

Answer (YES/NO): YES